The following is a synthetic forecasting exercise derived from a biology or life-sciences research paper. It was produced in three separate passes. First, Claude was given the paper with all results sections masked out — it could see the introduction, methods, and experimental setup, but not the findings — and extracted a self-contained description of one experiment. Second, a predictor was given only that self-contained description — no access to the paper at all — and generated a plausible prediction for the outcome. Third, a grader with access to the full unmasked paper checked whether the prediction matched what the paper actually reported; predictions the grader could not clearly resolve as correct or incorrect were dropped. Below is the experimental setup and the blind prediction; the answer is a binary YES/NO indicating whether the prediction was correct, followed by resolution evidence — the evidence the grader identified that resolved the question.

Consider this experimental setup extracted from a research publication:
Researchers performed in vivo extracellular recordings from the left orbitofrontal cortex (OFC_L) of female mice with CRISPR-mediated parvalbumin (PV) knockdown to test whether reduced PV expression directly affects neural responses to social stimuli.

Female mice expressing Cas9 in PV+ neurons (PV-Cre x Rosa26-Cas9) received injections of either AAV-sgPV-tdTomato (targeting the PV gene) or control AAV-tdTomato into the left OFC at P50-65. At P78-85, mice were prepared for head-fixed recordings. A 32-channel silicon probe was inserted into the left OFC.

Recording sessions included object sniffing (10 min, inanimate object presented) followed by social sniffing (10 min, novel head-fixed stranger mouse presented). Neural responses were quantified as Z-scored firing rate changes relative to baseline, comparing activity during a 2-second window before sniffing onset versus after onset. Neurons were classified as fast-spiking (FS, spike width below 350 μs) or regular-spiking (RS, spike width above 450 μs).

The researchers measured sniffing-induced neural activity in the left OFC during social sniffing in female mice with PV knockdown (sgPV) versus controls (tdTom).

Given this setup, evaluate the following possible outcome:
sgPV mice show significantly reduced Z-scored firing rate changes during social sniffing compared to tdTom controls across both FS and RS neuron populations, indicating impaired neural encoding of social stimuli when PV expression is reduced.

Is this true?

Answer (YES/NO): NO